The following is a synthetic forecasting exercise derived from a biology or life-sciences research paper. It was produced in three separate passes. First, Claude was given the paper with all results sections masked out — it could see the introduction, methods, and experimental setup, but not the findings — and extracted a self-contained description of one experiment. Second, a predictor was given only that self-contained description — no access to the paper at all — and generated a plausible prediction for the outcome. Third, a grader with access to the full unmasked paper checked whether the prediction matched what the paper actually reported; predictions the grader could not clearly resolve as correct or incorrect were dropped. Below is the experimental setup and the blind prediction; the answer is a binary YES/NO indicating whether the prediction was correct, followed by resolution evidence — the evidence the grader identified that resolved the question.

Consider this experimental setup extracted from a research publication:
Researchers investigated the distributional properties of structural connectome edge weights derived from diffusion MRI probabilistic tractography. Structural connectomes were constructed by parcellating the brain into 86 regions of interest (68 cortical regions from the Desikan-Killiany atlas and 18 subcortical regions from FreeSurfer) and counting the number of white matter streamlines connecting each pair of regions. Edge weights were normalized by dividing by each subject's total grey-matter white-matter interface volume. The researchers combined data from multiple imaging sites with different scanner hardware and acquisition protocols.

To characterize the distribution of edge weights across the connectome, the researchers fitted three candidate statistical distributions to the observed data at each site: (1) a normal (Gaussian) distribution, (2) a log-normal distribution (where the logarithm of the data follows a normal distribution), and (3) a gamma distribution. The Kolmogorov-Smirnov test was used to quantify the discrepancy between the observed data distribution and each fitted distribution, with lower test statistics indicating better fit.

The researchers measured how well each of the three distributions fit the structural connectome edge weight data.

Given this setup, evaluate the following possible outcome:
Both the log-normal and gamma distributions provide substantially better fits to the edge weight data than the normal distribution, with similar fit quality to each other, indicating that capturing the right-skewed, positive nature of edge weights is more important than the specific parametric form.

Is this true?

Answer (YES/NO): NO